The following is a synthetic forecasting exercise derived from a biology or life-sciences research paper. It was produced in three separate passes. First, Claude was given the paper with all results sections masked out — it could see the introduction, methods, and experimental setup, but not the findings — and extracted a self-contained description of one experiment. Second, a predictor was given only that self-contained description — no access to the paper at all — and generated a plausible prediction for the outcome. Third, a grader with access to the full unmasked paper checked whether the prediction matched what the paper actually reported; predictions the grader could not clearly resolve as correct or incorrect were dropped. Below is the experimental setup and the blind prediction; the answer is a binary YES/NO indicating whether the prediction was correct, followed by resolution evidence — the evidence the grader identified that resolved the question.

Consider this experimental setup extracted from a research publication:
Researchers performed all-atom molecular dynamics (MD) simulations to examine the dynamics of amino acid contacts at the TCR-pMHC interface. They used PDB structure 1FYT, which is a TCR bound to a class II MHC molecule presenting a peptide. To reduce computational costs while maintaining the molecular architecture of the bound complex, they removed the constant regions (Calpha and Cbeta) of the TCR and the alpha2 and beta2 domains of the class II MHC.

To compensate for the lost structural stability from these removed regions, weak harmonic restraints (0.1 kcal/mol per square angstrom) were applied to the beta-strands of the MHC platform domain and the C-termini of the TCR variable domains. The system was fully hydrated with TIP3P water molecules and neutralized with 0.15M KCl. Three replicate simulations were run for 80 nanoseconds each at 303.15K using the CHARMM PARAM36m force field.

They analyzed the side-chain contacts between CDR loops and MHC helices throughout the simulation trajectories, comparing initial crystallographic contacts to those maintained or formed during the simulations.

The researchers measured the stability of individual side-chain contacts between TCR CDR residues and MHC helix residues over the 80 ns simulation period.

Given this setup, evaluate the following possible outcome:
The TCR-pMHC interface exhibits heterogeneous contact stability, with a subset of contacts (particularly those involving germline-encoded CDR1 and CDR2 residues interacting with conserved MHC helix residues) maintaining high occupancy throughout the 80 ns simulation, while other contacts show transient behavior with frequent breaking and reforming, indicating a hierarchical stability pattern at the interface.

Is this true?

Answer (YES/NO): NO